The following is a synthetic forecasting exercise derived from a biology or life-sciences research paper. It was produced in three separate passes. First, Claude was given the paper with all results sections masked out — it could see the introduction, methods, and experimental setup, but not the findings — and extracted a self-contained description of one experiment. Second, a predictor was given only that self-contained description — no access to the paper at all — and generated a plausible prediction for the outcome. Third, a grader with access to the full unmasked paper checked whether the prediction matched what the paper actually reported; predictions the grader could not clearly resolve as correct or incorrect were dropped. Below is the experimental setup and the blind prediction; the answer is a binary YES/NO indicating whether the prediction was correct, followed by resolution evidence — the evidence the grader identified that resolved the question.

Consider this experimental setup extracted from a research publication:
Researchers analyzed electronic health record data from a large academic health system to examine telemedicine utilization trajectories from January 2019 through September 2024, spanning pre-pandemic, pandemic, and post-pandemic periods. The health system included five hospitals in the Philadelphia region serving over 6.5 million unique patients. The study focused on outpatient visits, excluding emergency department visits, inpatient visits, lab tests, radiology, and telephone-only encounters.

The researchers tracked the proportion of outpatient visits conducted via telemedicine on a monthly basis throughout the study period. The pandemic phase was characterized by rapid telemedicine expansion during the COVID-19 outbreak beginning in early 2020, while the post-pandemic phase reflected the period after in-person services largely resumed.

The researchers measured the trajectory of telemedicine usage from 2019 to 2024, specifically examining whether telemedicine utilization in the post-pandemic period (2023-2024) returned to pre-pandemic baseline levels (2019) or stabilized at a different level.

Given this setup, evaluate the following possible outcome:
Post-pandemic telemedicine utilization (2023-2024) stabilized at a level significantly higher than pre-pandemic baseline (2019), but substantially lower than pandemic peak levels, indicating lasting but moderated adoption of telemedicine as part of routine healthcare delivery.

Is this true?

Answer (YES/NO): YES